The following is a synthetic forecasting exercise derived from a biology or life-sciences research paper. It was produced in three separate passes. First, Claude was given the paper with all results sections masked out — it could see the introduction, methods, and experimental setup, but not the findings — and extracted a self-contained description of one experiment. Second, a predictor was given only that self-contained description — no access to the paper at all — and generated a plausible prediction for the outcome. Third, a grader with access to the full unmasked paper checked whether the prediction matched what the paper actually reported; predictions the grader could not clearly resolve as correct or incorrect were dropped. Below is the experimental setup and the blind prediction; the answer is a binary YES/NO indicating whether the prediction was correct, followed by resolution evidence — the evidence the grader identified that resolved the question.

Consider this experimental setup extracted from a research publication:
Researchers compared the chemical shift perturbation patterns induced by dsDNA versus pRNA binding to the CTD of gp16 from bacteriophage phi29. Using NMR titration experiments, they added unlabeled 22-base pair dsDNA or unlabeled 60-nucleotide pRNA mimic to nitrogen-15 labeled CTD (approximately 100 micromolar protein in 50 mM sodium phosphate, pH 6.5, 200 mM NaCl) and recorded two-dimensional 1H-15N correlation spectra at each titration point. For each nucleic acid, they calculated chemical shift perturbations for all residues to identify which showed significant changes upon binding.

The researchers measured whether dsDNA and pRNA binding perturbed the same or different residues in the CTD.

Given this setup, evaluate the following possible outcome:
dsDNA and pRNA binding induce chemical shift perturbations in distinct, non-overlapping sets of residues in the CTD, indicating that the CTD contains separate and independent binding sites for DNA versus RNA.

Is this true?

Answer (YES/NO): NO